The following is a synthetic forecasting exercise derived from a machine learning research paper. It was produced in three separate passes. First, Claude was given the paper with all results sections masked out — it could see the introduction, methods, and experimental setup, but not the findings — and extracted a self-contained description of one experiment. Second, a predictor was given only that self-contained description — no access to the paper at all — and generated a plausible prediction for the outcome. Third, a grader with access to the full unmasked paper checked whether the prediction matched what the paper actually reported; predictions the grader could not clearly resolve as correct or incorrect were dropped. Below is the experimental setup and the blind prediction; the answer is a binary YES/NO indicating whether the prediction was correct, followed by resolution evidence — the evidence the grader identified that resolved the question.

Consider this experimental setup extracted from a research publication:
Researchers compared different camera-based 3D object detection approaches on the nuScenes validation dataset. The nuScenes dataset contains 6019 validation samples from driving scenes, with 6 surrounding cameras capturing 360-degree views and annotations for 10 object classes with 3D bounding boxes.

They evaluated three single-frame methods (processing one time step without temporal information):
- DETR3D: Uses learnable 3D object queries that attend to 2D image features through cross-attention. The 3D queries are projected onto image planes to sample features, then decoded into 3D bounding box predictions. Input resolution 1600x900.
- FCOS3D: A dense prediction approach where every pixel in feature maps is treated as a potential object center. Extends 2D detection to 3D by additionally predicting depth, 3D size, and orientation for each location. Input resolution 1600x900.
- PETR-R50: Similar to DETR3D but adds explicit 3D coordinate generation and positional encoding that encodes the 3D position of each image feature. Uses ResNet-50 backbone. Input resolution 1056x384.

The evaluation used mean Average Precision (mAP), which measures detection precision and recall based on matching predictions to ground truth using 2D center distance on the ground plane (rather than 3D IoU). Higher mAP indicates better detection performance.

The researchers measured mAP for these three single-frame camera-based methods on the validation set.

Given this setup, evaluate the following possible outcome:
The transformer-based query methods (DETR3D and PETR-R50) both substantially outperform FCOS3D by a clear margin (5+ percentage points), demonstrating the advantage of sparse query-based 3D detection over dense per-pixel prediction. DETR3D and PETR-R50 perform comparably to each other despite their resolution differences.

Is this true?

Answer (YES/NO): NO